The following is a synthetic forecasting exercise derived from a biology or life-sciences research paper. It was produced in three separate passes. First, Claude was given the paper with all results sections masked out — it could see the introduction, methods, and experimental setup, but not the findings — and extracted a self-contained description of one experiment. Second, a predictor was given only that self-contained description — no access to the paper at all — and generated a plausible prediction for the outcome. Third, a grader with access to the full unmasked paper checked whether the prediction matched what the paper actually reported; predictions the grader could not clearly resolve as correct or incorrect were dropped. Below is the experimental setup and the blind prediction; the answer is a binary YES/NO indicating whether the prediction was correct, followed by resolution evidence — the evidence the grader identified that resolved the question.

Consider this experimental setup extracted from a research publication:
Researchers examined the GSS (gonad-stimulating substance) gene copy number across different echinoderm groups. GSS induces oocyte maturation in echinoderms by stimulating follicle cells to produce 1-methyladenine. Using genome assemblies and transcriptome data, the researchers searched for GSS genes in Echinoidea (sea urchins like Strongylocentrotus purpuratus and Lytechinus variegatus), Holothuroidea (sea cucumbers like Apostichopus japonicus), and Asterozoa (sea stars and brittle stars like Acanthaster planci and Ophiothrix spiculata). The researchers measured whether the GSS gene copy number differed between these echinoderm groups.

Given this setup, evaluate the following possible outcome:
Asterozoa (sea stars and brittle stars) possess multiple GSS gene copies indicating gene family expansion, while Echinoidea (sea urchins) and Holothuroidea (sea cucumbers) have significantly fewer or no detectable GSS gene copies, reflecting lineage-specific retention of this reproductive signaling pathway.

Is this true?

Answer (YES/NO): NO